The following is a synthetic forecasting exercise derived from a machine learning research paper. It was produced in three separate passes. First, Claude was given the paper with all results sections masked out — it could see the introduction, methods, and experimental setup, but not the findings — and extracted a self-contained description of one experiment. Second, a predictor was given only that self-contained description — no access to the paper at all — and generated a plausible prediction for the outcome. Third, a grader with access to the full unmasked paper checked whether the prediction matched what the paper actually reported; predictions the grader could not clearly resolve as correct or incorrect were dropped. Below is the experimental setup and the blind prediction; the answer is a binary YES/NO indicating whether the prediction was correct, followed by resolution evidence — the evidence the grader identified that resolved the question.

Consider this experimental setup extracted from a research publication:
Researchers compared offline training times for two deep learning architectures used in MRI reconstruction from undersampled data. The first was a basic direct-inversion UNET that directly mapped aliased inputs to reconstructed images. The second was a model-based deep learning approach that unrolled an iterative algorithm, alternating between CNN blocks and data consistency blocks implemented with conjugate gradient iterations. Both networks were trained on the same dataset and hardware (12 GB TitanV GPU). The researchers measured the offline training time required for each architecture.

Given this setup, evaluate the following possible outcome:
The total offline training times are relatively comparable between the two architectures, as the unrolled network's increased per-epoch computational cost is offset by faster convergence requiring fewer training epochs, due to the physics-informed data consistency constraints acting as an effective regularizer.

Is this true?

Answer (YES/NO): NO